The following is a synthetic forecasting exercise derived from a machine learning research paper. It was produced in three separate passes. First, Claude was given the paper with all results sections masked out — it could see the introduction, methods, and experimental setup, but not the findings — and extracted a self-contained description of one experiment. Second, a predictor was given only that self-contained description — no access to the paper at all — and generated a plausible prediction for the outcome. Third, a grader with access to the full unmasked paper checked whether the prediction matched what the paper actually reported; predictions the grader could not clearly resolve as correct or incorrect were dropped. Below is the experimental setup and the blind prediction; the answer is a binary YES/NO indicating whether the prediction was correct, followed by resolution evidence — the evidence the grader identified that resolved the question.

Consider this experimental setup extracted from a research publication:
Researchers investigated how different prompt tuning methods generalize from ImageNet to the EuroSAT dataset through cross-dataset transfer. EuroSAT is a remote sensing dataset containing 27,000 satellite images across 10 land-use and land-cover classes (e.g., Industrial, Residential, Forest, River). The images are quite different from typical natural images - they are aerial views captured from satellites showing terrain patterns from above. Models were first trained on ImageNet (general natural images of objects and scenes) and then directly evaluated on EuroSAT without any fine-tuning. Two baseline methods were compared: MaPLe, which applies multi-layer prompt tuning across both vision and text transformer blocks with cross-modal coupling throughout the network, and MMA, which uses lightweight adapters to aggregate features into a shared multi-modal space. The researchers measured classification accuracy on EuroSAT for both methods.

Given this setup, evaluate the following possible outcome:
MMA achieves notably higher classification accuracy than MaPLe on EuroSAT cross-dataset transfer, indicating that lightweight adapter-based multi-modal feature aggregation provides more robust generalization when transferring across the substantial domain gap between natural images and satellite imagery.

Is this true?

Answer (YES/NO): NO